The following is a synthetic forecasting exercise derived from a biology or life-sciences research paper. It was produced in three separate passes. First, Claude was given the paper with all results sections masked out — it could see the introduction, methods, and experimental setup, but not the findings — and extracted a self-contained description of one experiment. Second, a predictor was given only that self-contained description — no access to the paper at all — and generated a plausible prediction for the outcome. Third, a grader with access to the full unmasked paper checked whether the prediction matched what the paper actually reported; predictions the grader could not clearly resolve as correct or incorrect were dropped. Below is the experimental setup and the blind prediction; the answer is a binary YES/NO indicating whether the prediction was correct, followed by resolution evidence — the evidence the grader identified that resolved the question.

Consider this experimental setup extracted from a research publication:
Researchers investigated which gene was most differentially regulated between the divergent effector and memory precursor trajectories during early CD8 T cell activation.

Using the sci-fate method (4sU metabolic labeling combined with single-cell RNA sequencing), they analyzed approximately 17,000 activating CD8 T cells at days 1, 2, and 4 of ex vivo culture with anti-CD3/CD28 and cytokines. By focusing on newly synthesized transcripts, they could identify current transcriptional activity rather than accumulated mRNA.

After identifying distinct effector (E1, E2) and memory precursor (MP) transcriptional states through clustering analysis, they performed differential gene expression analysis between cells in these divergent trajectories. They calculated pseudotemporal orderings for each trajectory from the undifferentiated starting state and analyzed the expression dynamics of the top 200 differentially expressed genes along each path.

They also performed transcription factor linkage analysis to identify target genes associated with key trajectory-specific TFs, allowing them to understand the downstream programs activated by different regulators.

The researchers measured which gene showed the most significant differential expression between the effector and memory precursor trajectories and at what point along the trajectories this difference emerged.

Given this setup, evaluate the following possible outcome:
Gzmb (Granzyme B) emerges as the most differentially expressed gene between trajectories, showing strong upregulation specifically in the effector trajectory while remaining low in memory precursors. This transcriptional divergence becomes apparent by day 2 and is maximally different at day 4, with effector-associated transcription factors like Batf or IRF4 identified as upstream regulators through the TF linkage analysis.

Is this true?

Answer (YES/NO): NO